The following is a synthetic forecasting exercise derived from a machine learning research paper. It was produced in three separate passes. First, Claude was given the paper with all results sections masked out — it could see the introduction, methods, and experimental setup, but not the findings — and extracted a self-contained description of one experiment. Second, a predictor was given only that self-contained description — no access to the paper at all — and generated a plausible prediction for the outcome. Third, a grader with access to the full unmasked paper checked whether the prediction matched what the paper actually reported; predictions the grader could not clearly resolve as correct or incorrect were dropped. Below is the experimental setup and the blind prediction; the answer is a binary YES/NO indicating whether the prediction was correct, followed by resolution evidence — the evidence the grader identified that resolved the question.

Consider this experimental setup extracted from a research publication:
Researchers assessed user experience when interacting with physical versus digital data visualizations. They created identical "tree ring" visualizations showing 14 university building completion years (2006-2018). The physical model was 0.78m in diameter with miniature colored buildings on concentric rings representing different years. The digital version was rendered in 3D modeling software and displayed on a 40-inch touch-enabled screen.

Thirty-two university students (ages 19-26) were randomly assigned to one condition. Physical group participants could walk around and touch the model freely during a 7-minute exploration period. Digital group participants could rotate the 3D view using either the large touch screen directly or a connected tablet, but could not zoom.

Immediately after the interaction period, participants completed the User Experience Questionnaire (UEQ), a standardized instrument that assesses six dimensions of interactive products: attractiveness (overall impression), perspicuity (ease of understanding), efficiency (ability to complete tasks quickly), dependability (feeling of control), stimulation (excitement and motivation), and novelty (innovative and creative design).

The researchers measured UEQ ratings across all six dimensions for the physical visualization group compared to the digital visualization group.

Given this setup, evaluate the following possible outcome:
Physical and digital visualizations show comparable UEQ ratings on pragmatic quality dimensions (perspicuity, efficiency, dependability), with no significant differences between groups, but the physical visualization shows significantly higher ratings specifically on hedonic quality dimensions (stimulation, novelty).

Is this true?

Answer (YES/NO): NO